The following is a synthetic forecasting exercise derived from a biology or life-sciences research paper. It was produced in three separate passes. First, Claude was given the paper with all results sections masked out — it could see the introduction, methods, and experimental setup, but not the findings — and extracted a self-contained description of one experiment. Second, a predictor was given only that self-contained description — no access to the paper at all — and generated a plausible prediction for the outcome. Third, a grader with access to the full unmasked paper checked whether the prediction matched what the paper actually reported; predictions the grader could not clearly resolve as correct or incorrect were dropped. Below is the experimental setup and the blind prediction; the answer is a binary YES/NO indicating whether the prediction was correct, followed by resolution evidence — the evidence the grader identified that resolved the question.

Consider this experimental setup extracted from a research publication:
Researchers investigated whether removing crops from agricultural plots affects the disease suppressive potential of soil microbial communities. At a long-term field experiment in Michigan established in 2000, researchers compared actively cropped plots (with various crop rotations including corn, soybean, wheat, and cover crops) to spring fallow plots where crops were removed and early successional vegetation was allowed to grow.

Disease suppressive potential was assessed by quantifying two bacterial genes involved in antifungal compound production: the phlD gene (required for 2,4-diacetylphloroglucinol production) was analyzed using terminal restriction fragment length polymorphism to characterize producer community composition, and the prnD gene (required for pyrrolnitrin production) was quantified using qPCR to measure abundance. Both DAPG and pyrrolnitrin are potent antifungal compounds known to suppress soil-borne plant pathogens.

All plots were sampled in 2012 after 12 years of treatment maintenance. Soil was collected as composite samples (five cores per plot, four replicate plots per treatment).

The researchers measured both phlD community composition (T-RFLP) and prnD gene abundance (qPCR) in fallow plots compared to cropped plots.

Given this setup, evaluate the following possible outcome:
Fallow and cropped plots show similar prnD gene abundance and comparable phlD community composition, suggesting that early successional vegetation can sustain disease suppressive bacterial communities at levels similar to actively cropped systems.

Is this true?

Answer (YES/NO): NO